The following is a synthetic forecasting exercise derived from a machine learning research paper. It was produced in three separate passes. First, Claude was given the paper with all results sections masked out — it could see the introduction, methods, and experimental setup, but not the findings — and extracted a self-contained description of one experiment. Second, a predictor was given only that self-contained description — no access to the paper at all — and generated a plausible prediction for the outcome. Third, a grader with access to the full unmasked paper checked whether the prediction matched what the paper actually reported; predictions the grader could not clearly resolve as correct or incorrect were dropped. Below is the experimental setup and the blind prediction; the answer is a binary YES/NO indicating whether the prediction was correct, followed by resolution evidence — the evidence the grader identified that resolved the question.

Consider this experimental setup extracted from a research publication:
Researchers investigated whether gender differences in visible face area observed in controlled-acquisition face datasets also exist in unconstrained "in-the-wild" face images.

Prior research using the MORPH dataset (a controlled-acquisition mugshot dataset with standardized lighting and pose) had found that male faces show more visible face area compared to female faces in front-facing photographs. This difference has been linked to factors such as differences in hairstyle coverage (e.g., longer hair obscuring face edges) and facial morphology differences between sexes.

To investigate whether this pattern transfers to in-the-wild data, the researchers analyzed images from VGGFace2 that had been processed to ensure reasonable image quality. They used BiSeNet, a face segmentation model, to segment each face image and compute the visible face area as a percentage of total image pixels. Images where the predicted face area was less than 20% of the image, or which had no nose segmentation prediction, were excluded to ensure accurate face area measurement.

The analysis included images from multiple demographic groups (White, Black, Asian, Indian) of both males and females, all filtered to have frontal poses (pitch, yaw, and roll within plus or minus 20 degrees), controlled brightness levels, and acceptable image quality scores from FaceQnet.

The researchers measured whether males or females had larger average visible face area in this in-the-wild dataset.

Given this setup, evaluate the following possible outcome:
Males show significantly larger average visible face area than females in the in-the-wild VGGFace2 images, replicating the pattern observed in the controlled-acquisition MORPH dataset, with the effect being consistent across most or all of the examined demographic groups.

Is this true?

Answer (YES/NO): YES